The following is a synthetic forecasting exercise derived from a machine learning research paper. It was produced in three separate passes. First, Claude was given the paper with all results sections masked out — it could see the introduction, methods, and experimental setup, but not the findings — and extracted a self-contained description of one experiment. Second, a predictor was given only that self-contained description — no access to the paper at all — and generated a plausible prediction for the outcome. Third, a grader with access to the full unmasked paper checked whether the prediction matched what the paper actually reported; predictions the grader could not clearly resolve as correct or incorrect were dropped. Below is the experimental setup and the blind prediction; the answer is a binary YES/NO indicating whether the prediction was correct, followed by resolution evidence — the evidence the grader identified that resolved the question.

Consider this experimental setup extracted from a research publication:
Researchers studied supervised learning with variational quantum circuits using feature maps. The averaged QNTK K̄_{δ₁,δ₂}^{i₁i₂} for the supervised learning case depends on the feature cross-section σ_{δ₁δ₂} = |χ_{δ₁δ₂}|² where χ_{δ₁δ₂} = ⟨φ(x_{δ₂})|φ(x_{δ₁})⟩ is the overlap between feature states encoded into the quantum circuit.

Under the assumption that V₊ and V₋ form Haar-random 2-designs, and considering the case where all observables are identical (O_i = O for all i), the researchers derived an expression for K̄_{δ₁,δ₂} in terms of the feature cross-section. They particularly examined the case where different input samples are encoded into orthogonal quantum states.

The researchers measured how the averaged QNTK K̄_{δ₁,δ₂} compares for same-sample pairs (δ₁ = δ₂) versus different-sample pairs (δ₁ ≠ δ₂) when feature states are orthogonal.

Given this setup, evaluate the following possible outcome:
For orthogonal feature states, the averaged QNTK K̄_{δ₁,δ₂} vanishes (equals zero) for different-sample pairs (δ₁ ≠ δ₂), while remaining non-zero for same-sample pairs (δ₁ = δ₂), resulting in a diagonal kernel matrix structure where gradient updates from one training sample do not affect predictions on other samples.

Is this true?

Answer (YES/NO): NO